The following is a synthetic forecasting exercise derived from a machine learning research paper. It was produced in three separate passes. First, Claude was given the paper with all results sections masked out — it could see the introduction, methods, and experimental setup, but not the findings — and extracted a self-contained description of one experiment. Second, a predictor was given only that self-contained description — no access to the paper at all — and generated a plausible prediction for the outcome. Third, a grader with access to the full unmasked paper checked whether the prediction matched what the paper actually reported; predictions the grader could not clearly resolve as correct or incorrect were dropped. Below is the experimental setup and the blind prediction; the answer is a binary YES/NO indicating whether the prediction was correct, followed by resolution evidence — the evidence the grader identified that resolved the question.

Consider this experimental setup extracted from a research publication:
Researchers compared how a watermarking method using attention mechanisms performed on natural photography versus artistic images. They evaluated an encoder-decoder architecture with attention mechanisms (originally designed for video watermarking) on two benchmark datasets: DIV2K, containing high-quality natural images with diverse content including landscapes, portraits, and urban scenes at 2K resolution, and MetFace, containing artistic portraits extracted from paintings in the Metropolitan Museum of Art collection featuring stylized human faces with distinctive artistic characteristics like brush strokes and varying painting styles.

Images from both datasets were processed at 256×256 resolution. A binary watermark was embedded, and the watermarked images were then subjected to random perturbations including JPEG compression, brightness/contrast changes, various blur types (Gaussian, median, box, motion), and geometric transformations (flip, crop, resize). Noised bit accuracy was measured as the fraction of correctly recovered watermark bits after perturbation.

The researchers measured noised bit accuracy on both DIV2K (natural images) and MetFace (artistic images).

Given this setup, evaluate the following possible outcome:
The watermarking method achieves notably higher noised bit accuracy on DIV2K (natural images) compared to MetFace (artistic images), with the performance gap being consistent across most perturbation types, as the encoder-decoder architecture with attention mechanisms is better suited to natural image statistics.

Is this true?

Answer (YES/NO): NO